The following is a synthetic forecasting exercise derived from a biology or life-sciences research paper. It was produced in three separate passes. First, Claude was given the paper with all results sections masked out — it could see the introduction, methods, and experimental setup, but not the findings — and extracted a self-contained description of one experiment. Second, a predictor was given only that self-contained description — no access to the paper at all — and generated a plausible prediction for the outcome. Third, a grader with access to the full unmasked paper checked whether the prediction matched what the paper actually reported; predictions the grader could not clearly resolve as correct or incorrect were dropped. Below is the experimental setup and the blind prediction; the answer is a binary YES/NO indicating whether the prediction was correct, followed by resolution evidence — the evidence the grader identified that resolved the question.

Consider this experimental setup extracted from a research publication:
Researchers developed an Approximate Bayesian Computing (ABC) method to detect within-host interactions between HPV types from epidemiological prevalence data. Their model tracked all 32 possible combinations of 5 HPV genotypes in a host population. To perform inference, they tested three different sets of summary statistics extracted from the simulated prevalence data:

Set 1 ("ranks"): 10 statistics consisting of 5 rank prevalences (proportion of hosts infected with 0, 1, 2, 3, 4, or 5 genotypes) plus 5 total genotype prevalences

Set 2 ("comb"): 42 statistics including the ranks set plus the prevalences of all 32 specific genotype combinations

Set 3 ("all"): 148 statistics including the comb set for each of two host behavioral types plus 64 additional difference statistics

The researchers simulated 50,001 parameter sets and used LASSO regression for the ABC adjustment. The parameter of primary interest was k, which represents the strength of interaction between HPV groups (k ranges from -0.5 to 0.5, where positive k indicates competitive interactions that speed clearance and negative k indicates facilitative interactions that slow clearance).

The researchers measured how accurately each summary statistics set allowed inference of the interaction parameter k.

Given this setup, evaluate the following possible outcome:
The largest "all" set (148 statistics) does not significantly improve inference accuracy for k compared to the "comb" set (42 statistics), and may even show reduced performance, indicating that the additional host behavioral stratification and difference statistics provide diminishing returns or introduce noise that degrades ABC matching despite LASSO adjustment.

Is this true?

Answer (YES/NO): NO